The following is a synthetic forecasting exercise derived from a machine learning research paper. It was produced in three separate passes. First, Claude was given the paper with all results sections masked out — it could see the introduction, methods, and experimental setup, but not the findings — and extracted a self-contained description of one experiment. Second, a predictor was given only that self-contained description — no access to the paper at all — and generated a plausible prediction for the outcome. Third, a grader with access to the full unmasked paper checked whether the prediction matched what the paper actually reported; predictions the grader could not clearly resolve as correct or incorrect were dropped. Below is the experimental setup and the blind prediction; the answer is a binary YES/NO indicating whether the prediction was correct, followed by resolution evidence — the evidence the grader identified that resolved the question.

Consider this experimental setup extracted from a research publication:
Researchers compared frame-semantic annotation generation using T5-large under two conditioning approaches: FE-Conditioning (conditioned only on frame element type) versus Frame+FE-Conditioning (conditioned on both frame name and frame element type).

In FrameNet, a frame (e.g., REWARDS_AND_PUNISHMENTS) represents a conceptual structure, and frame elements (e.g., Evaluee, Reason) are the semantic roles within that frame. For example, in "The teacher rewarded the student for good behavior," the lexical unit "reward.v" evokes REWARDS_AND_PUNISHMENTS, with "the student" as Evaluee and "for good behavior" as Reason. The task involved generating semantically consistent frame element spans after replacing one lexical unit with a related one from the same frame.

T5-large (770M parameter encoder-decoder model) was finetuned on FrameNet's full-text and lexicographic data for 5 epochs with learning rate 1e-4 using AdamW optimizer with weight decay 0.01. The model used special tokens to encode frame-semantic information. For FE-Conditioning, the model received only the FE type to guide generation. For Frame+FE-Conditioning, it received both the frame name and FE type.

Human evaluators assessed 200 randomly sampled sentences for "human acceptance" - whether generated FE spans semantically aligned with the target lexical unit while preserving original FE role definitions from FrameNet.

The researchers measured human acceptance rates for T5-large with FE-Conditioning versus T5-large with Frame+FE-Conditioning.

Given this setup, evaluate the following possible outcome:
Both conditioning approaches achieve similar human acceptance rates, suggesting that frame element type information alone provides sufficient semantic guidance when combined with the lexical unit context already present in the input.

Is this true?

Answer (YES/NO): YES